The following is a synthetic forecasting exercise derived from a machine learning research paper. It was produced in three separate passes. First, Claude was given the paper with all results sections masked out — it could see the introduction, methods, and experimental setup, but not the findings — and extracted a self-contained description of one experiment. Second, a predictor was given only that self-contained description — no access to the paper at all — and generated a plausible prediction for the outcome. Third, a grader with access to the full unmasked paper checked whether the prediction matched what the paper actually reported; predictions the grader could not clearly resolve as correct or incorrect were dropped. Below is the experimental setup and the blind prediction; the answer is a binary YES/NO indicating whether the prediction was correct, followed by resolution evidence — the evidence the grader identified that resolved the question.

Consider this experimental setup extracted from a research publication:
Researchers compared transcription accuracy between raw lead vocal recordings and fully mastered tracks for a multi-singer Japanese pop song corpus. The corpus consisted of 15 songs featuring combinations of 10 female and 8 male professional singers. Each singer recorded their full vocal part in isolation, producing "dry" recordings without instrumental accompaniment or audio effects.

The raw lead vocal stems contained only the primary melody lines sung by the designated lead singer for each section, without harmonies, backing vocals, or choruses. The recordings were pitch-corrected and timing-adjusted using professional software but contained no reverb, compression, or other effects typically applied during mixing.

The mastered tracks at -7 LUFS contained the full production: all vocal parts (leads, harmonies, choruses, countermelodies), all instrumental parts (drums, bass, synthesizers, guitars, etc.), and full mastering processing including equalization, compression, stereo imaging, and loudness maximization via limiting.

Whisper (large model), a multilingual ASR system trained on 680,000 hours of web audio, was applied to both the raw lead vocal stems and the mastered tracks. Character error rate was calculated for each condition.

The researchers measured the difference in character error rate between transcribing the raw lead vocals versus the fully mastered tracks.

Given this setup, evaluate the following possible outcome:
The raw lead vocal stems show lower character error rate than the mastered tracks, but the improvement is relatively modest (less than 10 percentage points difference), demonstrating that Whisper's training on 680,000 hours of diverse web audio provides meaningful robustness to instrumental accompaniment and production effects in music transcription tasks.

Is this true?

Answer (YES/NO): YES